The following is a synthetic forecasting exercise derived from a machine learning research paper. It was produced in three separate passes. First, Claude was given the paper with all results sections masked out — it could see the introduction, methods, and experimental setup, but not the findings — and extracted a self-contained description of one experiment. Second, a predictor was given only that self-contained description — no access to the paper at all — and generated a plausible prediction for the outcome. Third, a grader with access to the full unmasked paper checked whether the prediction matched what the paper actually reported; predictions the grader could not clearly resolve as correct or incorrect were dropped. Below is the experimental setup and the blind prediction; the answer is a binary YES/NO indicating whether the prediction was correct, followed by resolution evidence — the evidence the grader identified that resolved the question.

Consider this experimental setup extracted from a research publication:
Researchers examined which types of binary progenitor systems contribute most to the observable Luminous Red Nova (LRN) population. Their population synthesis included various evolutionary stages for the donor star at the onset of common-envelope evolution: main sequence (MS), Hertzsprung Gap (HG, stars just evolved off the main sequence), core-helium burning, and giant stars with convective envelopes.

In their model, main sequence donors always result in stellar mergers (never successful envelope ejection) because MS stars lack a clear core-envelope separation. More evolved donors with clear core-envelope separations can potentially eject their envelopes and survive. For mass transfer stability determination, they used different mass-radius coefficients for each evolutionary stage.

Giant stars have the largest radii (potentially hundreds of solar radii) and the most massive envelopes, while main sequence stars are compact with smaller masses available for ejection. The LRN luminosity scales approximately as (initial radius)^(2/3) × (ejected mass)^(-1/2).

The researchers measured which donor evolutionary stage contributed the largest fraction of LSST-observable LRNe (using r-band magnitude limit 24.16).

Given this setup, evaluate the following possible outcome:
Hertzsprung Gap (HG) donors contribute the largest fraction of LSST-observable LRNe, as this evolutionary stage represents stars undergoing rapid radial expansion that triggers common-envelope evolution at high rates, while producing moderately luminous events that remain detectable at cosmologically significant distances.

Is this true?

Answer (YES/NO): NO